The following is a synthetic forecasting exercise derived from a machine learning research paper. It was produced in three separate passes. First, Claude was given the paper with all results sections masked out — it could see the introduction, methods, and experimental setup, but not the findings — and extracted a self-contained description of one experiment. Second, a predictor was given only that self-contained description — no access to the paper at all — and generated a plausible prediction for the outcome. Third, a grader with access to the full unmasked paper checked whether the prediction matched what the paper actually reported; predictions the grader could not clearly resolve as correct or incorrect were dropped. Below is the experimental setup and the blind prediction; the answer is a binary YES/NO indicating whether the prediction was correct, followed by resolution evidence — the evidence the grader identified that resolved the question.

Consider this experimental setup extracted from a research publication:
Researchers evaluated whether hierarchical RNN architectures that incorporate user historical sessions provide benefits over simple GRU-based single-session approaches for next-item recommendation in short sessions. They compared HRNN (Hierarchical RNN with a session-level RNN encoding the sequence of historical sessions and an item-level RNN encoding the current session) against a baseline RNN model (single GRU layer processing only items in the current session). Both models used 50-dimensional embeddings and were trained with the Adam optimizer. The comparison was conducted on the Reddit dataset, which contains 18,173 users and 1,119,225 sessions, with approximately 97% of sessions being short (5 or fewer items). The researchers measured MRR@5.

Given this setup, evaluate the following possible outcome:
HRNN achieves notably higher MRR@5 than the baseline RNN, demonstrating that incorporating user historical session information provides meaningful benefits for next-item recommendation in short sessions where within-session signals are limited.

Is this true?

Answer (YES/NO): YES